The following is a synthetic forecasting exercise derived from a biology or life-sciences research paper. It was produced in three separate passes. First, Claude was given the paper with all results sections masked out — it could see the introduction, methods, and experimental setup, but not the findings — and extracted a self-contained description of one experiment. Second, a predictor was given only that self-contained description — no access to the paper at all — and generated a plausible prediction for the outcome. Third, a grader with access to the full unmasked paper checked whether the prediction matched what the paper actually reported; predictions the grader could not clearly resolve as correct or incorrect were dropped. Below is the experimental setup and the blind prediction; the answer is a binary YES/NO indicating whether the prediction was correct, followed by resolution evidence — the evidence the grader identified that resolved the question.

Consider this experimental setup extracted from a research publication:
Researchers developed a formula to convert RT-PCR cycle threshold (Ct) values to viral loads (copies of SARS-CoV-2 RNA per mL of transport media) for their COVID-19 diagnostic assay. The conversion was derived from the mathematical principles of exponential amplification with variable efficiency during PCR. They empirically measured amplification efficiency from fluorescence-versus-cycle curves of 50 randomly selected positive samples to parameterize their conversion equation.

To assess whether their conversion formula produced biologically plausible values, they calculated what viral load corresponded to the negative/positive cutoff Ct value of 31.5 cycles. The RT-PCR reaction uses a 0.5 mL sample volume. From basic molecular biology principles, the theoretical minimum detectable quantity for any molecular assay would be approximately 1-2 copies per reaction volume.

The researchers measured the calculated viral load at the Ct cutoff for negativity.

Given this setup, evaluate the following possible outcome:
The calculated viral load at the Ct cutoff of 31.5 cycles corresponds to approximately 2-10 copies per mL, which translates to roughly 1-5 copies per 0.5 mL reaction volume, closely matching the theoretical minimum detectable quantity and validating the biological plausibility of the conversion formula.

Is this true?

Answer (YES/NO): YES